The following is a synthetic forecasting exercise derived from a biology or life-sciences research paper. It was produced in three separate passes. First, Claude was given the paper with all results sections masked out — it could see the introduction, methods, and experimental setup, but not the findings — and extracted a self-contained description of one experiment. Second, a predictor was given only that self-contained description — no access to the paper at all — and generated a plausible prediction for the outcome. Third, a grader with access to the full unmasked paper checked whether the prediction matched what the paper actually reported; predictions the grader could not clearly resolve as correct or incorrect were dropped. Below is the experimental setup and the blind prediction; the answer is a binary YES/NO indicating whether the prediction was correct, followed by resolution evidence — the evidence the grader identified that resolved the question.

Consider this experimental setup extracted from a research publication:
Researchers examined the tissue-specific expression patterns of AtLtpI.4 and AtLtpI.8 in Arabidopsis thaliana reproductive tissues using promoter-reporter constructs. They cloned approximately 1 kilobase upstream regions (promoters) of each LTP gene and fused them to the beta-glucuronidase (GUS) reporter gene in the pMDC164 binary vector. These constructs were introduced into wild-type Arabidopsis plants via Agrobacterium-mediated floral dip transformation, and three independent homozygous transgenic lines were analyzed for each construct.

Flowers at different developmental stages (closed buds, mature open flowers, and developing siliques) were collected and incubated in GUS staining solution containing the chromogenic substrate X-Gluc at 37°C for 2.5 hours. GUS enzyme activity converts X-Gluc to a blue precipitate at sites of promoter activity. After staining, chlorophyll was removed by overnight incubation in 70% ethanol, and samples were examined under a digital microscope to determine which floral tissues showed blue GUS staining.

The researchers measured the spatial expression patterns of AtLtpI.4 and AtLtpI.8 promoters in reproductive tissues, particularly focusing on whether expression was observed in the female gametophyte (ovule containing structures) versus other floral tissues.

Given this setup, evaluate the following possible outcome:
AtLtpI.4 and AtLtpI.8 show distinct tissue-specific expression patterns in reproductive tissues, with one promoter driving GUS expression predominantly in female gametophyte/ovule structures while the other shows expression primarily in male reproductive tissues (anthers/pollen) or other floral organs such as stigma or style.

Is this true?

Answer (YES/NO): NO